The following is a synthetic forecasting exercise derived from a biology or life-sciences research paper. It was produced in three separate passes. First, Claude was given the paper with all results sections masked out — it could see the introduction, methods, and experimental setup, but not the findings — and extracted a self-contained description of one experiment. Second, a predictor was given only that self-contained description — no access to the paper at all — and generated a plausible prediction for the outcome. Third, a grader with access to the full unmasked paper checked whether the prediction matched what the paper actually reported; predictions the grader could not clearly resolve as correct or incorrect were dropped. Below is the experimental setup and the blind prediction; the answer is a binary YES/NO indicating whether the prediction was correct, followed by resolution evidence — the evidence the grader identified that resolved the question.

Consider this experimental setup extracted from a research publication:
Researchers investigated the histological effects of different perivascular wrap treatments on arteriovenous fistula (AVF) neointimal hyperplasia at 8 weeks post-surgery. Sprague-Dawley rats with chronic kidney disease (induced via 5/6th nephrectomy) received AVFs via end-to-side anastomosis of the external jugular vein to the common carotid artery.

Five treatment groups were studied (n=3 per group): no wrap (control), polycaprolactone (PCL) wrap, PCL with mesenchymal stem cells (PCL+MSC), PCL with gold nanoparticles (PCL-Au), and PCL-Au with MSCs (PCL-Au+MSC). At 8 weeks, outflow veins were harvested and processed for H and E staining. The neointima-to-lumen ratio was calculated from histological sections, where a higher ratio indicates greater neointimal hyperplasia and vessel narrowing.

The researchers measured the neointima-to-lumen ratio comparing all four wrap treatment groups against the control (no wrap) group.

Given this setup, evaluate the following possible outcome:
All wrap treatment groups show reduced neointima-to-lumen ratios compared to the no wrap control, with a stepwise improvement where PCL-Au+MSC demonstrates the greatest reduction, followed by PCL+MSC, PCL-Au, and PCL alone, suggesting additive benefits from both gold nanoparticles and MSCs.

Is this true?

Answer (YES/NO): NO